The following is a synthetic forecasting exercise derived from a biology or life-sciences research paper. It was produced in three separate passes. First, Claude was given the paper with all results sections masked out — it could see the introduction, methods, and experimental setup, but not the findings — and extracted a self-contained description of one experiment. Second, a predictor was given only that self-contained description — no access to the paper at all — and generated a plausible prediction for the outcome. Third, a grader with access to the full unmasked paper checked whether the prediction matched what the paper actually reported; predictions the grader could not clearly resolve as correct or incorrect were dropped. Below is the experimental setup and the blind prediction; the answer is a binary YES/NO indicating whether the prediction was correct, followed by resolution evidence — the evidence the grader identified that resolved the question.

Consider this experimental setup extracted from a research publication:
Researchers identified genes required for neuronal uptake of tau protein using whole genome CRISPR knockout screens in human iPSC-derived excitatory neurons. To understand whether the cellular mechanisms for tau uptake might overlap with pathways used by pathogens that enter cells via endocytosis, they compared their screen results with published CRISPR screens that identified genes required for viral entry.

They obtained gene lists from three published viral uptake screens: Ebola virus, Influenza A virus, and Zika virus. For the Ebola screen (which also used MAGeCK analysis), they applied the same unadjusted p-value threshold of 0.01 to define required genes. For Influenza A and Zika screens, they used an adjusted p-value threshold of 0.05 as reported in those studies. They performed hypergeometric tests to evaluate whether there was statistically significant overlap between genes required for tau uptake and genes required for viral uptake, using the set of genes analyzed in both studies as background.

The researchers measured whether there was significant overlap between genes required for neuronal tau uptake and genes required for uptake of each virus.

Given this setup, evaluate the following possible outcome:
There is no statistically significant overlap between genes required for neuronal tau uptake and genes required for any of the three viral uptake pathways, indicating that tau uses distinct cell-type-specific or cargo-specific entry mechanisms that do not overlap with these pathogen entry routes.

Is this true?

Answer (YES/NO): NO